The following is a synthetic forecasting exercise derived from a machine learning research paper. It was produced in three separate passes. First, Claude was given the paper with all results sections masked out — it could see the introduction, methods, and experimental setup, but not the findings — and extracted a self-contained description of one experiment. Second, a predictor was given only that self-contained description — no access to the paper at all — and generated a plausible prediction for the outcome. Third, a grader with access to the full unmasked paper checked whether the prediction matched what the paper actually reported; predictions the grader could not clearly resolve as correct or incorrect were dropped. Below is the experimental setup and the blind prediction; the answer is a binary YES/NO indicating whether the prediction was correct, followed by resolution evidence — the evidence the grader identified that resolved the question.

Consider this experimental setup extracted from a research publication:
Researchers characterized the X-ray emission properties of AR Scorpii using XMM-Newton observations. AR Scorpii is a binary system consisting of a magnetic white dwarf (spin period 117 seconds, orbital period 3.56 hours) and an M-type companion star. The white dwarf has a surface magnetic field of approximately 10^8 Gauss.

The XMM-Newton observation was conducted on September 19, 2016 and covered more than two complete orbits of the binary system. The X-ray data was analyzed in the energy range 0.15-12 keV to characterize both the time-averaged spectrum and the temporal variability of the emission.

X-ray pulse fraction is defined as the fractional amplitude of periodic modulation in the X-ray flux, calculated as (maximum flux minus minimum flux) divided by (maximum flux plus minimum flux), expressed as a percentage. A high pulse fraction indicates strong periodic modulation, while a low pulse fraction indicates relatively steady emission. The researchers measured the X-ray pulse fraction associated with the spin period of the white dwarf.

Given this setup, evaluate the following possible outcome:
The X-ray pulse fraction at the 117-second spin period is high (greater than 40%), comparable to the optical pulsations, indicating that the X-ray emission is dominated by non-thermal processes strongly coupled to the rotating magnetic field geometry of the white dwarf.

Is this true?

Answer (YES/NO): NO